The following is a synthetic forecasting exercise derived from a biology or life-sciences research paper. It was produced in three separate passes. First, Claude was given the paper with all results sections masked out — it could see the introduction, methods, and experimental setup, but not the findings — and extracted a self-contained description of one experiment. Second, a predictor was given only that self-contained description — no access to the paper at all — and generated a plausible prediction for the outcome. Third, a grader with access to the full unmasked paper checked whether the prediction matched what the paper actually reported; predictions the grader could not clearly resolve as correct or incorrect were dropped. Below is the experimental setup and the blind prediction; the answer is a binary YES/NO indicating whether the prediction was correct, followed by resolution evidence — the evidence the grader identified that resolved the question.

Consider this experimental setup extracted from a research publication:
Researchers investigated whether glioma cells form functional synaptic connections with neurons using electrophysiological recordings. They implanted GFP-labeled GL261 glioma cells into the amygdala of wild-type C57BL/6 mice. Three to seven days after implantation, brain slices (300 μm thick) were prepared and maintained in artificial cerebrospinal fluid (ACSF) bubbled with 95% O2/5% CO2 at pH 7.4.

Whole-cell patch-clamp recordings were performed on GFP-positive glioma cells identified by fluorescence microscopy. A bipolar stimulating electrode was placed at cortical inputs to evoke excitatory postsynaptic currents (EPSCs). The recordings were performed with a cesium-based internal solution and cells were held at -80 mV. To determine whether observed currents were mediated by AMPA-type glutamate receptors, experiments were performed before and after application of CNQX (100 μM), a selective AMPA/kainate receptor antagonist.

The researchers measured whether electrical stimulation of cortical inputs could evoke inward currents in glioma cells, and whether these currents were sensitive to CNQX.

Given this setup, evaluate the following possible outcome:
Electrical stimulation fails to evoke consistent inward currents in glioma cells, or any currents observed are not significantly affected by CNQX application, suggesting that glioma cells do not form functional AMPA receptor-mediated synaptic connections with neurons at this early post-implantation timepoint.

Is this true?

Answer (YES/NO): NO